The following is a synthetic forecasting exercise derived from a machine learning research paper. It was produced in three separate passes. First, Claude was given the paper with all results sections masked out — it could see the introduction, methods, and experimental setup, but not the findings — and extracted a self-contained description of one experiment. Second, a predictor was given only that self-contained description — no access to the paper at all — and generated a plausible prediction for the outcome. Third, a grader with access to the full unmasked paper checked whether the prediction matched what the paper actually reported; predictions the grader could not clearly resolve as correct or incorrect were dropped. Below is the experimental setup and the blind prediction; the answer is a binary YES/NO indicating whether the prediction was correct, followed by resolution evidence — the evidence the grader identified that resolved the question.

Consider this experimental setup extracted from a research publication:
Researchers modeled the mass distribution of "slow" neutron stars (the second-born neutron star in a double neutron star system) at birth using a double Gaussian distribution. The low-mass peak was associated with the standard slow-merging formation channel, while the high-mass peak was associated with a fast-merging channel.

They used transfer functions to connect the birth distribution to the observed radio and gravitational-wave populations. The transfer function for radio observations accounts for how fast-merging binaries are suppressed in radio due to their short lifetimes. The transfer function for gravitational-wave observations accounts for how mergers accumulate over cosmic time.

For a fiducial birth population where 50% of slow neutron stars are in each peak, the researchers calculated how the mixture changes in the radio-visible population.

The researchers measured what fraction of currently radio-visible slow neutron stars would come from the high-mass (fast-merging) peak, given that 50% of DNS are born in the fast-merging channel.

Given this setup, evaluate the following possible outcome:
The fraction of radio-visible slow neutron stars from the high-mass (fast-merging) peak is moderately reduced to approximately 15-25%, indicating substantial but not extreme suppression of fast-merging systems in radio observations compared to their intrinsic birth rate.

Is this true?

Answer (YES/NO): NO